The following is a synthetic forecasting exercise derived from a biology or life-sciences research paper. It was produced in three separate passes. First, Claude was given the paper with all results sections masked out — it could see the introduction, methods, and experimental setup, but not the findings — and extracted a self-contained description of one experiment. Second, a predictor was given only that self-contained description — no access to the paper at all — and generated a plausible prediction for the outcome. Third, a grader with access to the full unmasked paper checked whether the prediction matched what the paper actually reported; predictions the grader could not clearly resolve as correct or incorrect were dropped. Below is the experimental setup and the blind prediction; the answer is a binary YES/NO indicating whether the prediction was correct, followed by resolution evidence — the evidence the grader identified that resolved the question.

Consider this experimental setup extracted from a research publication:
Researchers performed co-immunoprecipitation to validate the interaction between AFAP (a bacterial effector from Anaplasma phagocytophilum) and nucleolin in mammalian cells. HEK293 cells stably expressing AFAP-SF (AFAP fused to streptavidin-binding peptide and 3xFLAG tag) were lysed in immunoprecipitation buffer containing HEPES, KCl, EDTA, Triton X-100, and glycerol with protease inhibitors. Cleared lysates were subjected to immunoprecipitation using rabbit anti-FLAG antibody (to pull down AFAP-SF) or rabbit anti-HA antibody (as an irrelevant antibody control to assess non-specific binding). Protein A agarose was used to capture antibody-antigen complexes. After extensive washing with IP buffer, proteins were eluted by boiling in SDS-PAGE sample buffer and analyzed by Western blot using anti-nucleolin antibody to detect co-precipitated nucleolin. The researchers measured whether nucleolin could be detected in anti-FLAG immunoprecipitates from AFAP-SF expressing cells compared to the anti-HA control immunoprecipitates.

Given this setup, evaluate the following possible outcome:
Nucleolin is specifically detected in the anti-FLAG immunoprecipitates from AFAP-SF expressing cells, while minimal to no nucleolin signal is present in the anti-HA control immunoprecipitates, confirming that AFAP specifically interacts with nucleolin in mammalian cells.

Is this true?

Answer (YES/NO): YES